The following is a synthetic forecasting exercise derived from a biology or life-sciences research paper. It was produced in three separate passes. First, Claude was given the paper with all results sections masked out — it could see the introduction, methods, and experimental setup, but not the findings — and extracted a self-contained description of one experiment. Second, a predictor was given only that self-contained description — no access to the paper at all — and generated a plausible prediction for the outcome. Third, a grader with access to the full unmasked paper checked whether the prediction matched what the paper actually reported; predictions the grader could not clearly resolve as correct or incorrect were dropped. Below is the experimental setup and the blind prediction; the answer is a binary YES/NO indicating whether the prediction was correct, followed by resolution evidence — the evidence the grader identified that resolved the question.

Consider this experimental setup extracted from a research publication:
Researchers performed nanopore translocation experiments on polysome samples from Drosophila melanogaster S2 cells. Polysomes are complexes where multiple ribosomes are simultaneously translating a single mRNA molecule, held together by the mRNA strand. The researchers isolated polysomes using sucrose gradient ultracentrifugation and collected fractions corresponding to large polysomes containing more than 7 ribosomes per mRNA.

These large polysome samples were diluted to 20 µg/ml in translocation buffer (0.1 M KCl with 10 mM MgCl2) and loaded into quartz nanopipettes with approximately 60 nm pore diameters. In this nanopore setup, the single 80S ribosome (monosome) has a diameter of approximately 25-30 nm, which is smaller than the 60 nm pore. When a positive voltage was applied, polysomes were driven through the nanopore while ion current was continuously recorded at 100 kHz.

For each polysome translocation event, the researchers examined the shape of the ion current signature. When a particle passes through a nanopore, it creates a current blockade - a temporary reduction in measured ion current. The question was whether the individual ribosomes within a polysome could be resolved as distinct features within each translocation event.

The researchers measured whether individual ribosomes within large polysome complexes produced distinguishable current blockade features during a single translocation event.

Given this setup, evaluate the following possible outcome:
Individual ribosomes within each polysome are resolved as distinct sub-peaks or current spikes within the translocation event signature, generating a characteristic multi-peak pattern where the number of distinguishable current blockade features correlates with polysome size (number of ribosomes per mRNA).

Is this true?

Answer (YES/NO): NO